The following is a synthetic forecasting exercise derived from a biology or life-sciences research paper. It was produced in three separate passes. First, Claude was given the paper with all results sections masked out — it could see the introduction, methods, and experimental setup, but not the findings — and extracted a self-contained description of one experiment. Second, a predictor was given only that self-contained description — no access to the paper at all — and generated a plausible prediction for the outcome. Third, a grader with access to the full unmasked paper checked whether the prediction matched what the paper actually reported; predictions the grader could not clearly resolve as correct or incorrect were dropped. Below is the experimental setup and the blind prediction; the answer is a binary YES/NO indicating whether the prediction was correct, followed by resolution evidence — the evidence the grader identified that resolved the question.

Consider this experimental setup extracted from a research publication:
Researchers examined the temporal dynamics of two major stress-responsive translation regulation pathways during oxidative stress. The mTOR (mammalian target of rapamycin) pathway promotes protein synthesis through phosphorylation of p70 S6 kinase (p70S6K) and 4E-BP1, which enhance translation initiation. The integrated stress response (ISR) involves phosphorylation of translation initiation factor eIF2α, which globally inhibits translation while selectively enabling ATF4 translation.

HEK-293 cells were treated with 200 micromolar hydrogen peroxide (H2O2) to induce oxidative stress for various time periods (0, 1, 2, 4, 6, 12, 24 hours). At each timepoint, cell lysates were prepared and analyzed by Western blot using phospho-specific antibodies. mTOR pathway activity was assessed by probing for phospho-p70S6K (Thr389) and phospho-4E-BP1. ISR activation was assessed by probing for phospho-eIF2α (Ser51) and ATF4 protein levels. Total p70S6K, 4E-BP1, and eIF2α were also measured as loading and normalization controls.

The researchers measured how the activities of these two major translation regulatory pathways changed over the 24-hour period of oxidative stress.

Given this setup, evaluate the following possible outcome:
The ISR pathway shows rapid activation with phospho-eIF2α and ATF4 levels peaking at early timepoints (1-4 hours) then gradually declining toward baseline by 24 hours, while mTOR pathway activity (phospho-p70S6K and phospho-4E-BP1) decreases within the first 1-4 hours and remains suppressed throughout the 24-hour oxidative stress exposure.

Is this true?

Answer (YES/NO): YES